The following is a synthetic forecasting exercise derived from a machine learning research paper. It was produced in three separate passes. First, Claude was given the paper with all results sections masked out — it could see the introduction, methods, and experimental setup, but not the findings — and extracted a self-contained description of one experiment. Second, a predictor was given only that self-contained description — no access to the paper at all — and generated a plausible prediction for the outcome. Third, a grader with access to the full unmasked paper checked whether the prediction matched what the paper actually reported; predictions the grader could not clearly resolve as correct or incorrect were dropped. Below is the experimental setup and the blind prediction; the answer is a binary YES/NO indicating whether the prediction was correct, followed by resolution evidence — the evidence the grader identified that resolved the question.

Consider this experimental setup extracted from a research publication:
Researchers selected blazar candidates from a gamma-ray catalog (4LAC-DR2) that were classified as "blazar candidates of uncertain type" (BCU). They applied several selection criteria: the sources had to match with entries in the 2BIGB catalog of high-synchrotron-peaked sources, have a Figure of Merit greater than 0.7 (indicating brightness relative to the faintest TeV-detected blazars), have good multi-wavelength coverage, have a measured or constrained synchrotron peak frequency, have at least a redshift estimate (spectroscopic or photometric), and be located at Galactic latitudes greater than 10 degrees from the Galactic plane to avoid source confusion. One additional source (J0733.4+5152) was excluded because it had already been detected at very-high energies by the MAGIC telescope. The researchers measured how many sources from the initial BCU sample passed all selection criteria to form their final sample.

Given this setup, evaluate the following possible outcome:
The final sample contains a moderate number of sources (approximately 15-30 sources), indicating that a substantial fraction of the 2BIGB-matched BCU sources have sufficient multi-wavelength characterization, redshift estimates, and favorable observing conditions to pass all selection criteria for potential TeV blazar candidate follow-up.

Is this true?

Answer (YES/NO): YES